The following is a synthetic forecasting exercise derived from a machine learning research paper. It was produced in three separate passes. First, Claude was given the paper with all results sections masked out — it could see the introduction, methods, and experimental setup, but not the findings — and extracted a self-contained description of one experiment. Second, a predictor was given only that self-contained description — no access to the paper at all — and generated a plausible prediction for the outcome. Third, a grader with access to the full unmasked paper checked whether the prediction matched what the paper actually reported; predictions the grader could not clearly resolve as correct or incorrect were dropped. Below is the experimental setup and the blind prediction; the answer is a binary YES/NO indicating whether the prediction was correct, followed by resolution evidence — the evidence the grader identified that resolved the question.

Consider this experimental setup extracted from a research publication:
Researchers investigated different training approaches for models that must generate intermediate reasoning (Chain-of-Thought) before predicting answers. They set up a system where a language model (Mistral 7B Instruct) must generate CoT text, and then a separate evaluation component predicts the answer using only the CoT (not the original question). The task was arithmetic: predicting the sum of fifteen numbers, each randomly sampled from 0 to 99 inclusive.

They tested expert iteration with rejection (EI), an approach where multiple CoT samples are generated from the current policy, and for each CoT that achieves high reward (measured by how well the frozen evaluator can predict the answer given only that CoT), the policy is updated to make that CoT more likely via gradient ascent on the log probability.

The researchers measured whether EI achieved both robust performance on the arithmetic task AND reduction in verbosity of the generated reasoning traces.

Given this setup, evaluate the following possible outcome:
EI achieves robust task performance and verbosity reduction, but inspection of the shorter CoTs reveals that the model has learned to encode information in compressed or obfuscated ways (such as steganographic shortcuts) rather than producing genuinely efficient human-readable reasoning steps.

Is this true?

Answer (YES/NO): NO